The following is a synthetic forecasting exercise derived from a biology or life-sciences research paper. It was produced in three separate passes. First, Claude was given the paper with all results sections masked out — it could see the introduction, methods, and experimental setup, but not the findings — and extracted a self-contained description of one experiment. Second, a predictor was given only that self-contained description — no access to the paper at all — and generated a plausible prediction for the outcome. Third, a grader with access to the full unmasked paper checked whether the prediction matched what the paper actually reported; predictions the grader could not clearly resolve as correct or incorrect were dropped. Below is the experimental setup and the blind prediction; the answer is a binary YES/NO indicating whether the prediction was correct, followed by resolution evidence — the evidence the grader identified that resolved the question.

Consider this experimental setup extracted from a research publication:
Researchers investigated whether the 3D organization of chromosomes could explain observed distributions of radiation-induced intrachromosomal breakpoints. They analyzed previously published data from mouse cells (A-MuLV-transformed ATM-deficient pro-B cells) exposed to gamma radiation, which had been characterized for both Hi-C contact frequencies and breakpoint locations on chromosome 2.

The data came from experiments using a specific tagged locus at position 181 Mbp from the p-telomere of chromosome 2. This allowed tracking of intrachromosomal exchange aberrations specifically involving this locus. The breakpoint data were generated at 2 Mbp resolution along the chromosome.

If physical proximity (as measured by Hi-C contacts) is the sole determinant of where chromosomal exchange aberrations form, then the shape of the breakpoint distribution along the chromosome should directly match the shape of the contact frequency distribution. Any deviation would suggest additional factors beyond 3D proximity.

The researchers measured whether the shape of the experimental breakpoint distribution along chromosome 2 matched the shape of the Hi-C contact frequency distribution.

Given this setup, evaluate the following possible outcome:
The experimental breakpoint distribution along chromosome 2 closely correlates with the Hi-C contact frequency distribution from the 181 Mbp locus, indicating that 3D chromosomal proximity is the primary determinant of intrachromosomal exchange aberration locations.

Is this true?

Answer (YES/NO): NO